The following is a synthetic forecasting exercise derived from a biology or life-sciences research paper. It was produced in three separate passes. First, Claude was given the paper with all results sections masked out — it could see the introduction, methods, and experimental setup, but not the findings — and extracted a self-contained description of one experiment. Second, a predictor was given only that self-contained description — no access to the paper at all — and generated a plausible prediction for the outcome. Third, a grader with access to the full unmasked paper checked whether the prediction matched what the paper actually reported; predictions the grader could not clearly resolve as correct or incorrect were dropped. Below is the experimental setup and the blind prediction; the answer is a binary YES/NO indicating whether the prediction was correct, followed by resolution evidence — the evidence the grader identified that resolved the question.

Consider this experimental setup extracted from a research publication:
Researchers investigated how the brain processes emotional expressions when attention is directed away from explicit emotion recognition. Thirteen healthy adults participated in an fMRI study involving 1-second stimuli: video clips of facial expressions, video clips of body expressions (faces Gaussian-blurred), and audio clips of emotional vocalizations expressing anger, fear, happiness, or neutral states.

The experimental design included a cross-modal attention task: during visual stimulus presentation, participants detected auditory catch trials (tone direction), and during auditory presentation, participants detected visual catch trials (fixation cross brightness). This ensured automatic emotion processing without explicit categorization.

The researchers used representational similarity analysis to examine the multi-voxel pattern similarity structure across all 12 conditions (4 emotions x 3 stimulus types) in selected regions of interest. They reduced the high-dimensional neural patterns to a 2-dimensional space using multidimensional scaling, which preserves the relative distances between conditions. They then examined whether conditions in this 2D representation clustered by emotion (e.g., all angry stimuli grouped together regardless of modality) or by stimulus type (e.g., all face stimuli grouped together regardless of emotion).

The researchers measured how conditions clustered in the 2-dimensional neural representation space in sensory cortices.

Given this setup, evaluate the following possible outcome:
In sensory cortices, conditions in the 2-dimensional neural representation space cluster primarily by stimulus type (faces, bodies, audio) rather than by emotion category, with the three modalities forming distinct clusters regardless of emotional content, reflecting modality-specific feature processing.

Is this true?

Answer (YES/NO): YES